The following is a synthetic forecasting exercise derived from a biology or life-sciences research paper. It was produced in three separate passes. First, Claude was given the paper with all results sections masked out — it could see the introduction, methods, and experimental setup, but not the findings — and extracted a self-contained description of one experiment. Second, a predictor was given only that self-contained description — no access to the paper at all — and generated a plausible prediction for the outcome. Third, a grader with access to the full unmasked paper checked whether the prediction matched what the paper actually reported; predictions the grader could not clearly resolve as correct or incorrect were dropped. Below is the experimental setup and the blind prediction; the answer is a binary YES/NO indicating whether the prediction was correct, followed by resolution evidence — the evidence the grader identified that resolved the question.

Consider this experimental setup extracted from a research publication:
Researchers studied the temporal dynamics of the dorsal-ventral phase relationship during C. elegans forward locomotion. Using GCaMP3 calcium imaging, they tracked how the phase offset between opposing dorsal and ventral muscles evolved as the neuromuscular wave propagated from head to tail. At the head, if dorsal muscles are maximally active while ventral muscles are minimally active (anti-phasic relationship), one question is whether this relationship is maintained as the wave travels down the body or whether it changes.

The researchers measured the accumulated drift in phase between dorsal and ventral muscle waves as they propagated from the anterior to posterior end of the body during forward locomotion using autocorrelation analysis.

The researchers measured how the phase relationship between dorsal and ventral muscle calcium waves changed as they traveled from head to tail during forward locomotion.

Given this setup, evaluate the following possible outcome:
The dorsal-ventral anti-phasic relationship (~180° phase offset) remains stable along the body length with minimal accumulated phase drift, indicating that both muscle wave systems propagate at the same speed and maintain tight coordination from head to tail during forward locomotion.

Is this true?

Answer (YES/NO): NO